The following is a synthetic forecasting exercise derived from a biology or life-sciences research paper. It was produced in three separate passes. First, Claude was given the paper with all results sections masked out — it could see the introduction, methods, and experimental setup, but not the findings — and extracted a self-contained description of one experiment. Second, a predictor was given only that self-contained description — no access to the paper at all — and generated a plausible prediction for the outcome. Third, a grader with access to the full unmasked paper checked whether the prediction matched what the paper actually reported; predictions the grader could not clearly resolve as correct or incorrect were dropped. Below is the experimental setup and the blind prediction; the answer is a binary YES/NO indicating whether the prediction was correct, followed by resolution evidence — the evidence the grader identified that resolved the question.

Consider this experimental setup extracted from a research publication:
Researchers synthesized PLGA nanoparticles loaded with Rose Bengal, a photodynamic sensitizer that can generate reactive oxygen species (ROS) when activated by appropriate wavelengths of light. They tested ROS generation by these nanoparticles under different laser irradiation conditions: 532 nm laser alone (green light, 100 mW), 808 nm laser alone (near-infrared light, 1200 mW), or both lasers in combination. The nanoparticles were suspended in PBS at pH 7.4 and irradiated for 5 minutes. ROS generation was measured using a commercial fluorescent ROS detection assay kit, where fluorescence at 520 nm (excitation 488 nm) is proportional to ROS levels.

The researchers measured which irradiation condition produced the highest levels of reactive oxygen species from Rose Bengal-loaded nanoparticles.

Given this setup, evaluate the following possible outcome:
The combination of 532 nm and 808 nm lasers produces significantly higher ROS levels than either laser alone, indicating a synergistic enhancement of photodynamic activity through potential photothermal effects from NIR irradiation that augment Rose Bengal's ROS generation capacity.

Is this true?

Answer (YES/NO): NO